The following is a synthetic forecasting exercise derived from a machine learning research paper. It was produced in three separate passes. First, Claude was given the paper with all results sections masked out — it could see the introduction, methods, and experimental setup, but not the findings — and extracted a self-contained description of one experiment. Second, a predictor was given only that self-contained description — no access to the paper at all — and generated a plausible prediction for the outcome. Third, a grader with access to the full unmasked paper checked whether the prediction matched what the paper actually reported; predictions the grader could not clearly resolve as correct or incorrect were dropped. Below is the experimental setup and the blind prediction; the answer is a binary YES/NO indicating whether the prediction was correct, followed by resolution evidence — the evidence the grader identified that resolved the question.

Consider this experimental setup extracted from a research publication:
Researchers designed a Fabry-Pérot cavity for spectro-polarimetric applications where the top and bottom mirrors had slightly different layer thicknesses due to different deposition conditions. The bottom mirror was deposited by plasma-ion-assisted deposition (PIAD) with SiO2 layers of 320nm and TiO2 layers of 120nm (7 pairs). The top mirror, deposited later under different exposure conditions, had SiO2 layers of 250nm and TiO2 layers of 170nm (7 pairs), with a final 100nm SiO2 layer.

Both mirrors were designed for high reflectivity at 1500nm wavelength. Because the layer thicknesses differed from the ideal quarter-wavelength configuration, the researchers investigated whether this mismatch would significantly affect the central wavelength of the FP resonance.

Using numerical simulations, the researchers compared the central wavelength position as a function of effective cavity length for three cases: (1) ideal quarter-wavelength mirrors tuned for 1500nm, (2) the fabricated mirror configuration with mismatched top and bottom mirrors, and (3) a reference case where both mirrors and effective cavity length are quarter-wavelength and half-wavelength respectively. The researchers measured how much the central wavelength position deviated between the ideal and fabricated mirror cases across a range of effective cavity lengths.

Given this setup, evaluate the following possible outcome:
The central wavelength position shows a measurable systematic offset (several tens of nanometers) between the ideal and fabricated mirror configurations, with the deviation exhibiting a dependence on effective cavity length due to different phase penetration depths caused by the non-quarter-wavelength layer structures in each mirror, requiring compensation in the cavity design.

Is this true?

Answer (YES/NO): NO